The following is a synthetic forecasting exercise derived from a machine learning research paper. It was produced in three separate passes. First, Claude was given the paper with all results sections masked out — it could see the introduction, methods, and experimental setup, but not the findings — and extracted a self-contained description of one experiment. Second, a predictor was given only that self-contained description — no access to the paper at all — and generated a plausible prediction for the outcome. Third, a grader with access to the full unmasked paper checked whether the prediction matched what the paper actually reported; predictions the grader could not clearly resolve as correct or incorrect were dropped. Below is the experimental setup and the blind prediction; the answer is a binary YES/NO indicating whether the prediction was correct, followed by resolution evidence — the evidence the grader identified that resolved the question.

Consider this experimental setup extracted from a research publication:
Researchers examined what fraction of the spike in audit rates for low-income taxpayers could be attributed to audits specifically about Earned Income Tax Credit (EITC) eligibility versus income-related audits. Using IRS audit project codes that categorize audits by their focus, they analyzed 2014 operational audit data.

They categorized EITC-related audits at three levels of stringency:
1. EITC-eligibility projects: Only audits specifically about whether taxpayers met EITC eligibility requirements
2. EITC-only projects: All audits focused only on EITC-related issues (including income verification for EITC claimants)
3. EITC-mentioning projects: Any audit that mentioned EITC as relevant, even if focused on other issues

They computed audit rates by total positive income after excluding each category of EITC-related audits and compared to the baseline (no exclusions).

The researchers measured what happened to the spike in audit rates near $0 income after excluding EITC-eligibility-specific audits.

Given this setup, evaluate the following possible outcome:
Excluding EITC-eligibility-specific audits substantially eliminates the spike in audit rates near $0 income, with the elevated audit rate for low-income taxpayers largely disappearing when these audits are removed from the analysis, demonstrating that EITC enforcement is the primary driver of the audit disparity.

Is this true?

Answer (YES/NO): NO